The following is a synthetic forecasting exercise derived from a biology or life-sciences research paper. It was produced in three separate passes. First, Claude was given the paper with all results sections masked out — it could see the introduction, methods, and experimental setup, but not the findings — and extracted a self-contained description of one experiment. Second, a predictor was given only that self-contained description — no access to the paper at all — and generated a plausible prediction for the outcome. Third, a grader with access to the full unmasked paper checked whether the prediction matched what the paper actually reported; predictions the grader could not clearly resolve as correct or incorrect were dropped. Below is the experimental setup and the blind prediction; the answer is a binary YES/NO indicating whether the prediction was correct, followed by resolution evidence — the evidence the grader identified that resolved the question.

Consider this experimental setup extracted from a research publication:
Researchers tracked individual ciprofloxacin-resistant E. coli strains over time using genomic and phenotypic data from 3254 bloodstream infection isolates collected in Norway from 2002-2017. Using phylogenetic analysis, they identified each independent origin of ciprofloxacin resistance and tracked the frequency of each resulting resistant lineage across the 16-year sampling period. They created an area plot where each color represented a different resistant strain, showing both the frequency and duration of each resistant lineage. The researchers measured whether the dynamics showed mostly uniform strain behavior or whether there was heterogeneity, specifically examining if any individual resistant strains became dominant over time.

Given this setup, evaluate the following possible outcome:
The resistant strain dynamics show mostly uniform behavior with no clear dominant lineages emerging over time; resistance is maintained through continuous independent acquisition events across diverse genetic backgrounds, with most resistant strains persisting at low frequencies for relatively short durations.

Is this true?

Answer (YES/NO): NO